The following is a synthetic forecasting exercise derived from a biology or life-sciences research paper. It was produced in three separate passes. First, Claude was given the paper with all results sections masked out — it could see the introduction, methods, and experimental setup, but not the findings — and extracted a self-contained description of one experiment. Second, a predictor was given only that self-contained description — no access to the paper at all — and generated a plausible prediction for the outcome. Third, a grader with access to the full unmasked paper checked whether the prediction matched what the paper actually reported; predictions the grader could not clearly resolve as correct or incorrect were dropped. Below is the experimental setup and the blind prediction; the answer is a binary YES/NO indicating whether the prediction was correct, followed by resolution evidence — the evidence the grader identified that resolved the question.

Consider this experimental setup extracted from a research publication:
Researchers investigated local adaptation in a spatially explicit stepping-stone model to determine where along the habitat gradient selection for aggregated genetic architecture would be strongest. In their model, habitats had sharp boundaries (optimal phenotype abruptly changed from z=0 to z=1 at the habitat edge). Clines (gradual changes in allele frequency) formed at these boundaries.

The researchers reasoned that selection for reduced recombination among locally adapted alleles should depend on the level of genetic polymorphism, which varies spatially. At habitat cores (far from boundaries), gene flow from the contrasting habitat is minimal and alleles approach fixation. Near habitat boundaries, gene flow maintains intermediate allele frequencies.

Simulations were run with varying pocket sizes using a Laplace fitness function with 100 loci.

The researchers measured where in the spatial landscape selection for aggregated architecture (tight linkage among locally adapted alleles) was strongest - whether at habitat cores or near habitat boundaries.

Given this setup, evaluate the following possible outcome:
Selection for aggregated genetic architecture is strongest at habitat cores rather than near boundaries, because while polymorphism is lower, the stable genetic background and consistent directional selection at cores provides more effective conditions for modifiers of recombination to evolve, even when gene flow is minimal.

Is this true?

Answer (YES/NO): NO